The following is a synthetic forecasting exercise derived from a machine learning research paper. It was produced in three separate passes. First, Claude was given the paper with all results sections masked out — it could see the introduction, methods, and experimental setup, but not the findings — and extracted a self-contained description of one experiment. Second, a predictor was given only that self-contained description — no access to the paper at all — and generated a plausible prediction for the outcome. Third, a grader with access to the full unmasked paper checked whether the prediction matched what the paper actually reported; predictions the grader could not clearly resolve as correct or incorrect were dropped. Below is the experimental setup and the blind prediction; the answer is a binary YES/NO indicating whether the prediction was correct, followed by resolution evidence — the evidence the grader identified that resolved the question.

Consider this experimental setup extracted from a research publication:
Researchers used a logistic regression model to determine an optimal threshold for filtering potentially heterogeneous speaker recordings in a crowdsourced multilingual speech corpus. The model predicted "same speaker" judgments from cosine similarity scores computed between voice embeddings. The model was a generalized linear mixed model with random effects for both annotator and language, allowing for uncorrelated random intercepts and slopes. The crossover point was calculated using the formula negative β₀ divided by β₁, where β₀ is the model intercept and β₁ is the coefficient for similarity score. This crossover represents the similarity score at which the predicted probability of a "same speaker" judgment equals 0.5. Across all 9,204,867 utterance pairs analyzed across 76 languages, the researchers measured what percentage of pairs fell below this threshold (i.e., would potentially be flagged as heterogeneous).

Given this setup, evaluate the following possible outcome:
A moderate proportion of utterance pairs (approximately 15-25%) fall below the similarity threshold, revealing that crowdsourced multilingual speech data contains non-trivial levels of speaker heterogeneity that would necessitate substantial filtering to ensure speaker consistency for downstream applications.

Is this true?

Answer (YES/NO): NO